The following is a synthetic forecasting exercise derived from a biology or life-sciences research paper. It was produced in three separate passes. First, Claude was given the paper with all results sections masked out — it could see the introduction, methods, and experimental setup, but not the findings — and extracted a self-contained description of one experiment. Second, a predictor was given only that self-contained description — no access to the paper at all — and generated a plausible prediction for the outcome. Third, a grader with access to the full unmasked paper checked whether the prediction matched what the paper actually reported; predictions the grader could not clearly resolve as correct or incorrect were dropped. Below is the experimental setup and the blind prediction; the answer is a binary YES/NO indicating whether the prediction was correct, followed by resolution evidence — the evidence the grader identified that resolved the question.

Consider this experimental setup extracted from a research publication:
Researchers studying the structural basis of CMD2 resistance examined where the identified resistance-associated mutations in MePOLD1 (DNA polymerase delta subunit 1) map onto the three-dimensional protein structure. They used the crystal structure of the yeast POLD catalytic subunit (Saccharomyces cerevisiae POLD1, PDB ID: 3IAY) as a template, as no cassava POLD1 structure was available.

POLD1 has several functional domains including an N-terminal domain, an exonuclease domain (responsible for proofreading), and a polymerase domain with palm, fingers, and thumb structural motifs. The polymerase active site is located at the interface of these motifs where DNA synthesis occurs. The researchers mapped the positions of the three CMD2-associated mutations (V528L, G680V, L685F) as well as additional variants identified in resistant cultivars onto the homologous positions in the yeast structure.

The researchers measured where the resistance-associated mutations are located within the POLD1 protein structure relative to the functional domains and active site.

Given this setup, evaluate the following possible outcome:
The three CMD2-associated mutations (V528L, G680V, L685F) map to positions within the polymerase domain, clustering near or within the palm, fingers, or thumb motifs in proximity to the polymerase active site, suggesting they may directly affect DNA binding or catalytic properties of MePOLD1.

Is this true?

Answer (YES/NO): NO